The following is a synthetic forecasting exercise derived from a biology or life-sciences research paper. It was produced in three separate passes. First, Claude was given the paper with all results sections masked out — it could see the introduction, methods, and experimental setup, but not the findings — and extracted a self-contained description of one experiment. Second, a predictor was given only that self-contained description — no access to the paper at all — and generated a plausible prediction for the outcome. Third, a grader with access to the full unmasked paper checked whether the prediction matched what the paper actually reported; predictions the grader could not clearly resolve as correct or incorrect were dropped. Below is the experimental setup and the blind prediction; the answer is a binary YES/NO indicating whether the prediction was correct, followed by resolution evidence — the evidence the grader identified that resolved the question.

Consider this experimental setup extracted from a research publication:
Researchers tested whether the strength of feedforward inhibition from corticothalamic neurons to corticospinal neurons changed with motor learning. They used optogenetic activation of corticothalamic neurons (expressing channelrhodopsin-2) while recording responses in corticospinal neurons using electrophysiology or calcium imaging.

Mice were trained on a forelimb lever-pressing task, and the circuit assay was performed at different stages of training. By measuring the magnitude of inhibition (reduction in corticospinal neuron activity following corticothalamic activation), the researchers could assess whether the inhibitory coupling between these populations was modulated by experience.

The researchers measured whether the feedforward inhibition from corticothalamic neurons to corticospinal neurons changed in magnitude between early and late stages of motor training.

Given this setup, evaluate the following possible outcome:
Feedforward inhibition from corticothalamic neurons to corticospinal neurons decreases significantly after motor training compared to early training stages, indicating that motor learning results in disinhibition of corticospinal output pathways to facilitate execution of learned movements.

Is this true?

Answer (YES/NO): NO